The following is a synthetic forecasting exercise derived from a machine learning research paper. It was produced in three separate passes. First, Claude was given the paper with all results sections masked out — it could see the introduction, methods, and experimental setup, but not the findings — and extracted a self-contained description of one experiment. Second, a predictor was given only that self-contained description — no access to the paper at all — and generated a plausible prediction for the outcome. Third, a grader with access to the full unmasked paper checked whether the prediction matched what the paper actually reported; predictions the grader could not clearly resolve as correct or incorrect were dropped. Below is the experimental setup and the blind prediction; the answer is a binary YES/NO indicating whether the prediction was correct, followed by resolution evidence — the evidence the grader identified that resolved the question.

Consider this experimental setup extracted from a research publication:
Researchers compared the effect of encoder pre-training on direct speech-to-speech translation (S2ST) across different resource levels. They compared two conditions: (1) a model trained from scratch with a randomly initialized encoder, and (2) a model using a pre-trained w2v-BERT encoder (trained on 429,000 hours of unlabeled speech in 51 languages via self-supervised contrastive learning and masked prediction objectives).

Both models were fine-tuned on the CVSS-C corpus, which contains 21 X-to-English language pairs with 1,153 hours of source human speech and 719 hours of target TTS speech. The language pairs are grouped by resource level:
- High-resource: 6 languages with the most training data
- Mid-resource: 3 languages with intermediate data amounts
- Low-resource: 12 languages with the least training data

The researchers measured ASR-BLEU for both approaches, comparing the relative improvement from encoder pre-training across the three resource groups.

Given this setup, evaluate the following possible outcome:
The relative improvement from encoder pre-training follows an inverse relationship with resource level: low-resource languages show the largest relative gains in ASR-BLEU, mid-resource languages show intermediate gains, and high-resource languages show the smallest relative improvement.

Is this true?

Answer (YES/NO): YES